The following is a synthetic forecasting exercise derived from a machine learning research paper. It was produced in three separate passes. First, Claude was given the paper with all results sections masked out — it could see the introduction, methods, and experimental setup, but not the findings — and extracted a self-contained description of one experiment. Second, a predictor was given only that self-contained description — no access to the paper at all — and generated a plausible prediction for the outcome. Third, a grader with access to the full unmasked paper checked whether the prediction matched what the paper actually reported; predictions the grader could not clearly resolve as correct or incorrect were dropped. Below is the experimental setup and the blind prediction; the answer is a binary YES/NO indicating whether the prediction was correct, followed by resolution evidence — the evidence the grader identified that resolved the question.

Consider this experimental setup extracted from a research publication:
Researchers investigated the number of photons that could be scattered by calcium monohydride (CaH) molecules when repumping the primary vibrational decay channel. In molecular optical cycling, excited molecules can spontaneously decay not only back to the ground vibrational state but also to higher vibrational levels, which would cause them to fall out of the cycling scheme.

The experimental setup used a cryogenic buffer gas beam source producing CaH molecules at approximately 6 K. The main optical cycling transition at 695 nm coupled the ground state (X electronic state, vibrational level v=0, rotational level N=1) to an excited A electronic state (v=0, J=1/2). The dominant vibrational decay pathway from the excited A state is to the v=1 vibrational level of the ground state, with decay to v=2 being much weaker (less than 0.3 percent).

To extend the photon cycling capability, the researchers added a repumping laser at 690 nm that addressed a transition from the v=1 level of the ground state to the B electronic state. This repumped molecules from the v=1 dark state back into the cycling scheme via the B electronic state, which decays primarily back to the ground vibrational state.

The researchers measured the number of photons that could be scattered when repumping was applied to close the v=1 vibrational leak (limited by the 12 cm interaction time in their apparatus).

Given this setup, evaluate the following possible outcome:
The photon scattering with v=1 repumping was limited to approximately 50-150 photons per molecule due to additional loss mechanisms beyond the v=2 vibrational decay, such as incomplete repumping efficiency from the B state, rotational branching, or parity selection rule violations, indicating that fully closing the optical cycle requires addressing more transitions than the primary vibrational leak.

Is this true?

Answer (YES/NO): NO